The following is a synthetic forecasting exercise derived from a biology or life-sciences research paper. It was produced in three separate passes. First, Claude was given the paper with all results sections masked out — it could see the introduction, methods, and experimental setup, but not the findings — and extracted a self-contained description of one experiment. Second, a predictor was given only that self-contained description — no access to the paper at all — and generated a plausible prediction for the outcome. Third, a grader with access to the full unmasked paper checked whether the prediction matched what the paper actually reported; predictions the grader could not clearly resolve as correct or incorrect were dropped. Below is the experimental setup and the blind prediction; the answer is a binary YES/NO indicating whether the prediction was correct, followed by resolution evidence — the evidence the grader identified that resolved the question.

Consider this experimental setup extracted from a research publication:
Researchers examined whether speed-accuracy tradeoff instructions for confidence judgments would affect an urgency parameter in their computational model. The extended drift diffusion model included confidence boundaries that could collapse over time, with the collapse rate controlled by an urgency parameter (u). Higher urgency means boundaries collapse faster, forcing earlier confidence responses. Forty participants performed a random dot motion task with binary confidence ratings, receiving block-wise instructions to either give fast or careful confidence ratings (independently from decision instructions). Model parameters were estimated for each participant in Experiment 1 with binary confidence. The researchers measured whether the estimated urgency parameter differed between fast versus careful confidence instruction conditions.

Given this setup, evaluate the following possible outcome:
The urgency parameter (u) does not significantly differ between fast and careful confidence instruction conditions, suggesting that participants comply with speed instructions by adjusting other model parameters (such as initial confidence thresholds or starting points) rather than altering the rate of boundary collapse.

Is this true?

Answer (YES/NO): YES